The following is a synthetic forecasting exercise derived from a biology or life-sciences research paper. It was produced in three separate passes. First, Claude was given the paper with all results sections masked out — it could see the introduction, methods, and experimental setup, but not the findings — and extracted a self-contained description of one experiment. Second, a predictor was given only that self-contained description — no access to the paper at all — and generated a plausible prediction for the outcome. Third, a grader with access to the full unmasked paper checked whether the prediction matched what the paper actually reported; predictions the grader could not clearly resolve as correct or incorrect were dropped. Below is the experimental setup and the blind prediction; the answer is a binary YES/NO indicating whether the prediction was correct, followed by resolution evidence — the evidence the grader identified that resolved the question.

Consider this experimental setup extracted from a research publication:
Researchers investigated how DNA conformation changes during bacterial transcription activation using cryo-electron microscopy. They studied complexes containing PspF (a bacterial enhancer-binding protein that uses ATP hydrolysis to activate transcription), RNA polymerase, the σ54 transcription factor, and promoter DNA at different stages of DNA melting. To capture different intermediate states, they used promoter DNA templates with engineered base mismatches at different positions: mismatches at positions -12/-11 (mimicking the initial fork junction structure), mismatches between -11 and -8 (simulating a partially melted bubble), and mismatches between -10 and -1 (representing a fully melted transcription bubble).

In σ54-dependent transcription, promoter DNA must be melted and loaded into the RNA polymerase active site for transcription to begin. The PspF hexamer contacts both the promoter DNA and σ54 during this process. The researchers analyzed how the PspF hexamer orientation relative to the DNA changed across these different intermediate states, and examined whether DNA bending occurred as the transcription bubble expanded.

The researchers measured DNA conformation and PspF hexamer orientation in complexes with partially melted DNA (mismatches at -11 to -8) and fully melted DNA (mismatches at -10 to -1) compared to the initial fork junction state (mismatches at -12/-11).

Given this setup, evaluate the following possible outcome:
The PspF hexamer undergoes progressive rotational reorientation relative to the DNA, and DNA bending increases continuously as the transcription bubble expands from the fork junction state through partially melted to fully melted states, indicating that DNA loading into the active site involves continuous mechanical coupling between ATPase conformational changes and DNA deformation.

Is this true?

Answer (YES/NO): NO